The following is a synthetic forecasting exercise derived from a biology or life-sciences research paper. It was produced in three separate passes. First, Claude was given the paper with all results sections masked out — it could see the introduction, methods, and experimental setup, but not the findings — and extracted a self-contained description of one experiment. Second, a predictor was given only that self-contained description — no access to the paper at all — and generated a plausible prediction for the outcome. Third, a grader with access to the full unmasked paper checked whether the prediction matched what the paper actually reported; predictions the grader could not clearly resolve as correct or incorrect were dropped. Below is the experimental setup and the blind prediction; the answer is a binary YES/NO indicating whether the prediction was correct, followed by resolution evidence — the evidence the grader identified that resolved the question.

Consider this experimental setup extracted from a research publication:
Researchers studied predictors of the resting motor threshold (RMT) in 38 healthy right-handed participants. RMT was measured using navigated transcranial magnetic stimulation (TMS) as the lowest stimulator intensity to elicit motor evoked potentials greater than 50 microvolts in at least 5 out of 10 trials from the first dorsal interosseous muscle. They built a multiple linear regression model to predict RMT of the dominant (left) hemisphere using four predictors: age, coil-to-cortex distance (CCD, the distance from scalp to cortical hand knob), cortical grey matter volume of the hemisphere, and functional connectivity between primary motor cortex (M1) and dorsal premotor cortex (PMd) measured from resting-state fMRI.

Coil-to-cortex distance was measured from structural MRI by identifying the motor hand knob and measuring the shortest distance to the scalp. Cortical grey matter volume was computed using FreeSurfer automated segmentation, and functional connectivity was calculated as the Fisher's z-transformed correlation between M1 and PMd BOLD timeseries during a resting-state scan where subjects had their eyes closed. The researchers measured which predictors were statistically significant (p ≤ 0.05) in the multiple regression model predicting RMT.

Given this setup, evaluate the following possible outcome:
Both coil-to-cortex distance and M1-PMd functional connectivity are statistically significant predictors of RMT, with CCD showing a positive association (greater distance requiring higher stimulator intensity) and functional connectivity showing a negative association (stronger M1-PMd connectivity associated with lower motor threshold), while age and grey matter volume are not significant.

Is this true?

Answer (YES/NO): NO